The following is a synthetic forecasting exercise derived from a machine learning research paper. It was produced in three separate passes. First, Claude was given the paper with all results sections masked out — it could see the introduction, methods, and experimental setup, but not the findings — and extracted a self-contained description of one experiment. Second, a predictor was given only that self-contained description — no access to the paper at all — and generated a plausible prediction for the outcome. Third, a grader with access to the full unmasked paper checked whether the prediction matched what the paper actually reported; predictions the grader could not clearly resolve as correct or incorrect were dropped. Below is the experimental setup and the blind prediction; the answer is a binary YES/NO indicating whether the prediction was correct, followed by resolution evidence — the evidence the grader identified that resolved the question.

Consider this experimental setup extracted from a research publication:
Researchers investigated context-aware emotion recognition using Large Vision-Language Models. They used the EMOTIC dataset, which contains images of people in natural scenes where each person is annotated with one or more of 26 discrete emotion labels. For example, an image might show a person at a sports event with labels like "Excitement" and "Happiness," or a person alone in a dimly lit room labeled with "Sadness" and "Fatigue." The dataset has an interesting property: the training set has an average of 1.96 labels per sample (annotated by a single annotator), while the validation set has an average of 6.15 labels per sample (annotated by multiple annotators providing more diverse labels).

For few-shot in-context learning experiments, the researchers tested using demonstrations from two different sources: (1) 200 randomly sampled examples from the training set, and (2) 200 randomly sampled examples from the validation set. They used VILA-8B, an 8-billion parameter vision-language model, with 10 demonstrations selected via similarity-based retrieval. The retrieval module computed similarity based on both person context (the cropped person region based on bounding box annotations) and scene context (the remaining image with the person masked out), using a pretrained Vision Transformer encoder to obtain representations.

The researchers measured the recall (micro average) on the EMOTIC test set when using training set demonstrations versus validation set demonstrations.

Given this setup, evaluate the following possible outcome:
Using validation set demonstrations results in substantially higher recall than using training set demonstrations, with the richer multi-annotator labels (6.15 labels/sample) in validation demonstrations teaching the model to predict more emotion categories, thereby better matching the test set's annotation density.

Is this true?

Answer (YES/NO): YES